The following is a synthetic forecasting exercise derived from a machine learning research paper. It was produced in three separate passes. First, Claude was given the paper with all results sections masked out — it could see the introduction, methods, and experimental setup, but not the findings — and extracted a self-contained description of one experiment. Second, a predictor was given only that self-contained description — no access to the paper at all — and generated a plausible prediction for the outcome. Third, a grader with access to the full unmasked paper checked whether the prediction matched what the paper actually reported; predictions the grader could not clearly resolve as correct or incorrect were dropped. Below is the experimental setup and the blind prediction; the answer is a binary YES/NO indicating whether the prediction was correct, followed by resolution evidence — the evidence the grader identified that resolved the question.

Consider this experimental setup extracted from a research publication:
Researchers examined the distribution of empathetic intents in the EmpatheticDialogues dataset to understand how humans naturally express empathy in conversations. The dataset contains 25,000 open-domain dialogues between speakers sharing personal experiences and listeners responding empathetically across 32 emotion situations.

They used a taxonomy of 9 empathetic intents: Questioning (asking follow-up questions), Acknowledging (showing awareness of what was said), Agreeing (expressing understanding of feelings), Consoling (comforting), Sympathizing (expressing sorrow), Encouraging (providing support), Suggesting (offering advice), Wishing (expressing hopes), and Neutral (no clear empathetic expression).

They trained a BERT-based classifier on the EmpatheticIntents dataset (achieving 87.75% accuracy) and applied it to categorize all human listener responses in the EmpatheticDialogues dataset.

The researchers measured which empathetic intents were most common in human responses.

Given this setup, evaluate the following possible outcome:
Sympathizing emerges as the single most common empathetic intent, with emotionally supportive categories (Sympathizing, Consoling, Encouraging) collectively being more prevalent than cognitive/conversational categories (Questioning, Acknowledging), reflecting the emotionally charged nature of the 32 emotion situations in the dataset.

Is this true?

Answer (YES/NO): NO